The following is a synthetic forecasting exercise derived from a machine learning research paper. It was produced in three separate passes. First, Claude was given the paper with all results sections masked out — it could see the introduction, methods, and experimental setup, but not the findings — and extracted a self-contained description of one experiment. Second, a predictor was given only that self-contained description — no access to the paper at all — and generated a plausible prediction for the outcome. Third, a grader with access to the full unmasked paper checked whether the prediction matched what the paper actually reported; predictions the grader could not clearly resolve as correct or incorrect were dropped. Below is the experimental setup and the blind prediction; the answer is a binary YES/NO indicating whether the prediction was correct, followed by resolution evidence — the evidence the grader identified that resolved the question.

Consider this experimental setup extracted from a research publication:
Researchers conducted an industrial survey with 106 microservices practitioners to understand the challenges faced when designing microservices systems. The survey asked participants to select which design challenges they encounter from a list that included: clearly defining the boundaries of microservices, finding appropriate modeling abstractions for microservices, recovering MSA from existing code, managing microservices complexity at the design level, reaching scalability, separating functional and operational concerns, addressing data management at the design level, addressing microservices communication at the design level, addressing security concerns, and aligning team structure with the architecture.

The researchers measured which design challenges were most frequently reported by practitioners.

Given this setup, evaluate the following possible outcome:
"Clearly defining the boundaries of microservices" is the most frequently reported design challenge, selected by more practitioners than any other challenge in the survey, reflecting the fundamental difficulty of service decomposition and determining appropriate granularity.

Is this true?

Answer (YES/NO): YES